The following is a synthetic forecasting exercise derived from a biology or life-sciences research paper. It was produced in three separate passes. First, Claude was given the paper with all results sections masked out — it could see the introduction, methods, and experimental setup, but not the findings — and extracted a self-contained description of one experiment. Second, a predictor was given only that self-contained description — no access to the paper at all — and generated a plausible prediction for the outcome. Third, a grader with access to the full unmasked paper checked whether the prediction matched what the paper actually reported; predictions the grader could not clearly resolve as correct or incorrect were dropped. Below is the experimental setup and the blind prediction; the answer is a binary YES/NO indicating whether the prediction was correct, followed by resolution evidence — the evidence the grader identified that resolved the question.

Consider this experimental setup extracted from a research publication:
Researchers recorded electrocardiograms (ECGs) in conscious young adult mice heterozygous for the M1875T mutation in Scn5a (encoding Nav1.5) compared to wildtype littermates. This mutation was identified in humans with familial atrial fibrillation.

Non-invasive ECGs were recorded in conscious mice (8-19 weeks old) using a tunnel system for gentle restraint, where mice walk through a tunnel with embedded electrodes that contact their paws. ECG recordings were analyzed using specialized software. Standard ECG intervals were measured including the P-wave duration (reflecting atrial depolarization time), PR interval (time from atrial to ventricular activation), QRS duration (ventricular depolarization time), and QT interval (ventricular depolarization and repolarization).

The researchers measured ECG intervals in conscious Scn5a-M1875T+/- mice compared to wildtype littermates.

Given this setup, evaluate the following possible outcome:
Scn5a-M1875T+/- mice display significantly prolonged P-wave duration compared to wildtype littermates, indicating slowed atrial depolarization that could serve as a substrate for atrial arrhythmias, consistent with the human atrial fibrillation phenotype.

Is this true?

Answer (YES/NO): NO